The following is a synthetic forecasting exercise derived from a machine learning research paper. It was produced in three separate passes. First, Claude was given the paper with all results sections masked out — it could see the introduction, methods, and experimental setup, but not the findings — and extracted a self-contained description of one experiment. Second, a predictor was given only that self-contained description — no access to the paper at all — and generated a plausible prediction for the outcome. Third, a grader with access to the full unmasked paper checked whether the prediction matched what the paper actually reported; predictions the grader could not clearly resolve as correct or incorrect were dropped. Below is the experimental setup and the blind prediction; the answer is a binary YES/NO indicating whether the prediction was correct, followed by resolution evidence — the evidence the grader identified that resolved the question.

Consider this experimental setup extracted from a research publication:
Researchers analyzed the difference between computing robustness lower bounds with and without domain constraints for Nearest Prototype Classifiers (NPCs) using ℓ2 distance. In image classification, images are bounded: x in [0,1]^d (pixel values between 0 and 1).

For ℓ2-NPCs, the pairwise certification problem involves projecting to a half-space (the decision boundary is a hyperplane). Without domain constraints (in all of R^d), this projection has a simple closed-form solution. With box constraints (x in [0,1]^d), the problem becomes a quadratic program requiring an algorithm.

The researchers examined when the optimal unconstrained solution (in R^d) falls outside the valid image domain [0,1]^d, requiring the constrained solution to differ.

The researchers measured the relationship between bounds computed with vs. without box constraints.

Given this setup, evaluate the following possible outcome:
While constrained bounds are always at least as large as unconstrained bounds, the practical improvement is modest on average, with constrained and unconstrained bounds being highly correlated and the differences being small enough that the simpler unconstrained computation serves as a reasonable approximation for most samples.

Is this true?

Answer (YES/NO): NO